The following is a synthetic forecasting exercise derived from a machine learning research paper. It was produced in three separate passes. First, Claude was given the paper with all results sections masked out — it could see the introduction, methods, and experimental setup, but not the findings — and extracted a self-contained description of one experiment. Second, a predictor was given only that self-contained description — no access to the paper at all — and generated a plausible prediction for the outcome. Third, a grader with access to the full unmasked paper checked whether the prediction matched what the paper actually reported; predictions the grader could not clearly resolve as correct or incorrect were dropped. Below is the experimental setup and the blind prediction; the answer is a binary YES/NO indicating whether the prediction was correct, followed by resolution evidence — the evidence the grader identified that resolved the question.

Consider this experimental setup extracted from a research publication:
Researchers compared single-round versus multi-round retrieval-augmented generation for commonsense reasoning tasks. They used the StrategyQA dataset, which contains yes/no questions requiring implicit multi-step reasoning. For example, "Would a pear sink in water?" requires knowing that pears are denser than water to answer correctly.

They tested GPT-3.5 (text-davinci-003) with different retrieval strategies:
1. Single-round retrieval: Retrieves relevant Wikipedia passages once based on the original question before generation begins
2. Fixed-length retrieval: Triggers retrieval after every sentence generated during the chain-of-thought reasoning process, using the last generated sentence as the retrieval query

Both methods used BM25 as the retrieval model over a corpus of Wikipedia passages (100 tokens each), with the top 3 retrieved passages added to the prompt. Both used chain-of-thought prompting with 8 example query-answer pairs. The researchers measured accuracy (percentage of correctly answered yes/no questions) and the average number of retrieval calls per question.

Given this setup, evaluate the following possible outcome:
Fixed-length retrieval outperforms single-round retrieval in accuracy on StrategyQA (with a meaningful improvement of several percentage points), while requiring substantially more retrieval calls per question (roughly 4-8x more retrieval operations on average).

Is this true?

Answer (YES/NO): NO